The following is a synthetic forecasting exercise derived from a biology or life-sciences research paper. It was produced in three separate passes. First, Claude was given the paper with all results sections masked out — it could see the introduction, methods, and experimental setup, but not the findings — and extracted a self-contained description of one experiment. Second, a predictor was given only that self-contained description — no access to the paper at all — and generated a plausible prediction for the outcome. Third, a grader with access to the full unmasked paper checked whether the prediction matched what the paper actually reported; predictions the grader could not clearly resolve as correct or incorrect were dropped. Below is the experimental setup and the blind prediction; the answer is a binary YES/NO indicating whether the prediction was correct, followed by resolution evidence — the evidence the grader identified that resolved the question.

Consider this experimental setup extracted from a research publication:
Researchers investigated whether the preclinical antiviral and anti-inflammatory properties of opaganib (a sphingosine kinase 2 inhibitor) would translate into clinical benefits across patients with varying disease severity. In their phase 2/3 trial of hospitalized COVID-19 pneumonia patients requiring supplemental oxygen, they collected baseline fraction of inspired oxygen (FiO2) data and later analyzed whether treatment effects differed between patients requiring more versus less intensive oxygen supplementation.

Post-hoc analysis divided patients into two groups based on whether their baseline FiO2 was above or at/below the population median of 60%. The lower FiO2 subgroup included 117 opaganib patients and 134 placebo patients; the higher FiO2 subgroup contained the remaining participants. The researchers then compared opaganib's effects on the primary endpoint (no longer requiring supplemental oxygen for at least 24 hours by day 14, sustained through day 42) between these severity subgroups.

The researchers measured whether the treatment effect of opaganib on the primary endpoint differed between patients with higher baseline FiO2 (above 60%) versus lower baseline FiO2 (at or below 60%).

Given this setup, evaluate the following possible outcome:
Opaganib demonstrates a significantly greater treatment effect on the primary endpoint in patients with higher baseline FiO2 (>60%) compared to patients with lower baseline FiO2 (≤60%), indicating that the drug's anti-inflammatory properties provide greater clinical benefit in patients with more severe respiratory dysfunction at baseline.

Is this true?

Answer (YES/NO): NO